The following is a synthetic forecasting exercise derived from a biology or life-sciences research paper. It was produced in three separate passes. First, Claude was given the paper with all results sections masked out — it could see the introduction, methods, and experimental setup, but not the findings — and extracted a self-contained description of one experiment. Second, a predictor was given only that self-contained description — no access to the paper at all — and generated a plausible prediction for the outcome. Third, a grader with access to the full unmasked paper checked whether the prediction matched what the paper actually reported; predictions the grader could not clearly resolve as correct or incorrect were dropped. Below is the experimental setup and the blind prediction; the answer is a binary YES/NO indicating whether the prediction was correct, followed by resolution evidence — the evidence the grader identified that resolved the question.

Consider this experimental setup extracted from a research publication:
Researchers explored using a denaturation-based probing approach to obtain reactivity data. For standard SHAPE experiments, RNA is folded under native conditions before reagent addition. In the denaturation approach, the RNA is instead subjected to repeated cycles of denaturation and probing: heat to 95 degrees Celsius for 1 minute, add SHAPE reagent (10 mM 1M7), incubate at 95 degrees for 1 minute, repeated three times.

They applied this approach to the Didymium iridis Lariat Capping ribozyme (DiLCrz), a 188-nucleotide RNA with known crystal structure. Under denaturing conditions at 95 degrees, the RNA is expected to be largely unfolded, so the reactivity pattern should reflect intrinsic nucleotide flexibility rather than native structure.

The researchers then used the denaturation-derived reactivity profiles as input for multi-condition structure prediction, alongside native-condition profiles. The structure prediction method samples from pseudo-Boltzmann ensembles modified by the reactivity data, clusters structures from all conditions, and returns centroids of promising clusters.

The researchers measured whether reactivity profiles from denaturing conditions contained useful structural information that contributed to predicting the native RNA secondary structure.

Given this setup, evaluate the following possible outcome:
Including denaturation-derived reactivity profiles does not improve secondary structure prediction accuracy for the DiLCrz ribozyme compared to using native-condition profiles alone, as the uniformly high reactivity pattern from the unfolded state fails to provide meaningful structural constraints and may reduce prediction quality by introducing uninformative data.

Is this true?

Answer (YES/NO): NO